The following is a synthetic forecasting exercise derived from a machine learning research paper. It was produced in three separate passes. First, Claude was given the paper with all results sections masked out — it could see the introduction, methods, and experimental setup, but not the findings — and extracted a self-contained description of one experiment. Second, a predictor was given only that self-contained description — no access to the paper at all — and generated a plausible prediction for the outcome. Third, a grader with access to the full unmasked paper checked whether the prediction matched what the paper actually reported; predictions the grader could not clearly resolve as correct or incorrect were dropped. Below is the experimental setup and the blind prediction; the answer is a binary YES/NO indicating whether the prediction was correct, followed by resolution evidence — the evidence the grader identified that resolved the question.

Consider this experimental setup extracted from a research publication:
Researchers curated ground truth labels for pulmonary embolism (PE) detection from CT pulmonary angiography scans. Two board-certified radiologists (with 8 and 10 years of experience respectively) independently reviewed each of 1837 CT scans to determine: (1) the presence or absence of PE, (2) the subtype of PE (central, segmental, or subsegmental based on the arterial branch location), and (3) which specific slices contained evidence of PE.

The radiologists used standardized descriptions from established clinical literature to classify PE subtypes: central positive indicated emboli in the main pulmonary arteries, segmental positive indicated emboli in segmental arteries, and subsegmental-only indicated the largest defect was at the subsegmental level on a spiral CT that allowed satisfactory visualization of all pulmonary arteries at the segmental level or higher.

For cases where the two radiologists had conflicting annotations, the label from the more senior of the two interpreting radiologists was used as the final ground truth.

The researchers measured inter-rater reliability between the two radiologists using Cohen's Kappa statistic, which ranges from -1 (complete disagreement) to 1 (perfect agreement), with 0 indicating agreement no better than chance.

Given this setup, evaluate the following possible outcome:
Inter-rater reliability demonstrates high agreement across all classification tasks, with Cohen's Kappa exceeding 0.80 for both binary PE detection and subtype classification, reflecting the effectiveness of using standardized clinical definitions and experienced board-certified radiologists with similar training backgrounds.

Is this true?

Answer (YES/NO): NO